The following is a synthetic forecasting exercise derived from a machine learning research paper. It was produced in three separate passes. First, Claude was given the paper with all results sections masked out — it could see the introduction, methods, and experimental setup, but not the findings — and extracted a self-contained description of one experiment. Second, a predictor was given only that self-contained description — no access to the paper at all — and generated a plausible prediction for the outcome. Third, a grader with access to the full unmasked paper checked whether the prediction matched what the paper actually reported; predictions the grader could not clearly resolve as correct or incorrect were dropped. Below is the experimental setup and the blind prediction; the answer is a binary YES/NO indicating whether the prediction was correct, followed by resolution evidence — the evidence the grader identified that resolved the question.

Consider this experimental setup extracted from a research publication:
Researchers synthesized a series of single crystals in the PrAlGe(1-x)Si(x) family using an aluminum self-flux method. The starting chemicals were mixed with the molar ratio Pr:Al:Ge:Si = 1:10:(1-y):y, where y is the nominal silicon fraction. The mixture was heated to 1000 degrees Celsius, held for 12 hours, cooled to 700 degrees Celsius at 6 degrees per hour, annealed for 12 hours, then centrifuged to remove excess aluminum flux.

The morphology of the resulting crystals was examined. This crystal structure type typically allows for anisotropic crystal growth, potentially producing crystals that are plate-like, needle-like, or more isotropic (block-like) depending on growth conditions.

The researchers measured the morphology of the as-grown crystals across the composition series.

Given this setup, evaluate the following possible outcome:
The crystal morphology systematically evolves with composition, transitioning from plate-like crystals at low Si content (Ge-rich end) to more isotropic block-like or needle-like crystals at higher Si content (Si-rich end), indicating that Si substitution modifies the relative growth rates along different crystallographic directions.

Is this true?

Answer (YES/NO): NO